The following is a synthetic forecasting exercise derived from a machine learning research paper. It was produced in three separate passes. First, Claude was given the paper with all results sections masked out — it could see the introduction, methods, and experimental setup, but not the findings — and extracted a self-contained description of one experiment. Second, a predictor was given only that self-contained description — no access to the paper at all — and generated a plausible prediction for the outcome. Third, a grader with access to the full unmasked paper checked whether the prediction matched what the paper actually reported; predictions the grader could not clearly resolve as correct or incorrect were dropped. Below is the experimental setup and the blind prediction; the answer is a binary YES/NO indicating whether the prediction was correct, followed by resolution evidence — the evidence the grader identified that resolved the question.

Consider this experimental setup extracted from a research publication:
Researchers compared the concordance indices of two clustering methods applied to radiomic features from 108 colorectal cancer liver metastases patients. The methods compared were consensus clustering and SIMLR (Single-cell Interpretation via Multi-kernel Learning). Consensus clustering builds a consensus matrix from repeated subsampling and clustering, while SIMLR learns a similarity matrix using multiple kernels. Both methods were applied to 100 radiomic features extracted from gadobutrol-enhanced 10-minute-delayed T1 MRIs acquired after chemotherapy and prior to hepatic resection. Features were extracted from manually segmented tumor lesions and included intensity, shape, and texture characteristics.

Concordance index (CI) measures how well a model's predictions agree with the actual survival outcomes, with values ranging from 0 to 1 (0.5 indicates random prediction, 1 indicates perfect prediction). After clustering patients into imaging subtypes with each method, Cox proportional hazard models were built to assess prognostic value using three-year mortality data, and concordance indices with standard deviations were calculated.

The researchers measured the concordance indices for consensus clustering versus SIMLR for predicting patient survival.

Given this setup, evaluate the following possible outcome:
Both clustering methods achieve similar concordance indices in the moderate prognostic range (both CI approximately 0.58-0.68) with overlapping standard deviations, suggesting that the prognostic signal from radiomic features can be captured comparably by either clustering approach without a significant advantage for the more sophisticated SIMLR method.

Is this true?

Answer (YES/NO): NO